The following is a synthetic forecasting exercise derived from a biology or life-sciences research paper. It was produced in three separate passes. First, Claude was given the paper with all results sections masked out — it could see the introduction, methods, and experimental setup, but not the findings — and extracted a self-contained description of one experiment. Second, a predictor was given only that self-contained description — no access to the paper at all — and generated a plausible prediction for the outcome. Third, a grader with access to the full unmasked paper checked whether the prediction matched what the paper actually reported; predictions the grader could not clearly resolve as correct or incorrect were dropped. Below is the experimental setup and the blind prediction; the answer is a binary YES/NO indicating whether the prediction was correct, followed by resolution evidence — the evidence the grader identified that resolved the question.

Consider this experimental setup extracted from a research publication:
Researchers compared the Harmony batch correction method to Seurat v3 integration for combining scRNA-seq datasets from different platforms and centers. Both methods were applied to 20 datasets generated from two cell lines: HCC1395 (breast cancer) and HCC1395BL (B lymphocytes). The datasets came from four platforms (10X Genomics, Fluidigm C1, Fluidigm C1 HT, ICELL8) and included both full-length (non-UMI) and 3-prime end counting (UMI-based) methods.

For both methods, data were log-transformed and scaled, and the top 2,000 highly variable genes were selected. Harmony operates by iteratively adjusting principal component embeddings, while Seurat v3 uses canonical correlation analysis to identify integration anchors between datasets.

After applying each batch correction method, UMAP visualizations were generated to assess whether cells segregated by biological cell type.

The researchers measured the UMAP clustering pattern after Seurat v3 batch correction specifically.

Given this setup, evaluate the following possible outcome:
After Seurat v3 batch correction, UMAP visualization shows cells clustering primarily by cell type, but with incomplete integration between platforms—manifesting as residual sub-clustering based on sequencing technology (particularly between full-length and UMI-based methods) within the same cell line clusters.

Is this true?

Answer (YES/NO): NO